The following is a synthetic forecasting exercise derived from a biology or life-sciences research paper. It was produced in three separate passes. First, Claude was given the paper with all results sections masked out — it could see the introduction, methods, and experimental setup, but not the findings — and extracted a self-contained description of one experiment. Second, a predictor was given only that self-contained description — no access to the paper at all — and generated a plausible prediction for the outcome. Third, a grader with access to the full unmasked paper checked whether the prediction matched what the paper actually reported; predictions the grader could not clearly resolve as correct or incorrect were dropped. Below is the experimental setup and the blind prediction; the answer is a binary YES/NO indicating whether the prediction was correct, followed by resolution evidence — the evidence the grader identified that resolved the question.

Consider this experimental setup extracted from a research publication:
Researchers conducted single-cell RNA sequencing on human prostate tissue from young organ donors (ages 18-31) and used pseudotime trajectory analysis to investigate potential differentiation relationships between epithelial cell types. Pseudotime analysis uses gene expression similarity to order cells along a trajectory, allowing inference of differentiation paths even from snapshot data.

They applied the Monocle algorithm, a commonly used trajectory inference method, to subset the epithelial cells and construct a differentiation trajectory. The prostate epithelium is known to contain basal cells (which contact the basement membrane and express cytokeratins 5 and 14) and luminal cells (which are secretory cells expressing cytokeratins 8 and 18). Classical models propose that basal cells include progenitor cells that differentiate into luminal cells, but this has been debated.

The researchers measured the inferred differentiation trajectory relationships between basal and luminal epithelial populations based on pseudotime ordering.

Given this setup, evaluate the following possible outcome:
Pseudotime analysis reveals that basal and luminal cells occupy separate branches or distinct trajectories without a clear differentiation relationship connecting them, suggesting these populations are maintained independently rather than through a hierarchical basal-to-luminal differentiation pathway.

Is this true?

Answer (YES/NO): NO